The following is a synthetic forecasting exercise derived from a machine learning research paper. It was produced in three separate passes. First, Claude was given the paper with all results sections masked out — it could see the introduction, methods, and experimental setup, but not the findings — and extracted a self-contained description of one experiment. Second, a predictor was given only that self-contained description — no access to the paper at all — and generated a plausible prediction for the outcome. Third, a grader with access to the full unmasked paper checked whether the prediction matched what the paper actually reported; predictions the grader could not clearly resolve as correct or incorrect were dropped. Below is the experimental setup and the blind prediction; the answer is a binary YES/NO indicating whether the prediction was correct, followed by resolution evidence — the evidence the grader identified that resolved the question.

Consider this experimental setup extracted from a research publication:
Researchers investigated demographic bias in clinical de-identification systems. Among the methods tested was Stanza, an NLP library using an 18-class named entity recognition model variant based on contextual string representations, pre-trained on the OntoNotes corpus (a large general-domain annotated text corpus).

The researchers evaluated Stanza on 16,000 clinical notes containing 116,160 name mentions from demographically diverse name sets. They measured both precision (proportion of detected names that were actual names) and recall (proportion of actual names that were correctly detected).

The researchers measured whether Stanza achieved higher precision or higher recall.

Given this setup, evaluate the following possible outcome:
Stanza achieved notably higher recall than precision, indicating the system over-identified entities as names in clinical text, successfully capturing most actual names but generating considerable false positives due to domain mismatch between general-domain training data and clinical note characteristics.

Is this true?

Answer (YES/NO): YES